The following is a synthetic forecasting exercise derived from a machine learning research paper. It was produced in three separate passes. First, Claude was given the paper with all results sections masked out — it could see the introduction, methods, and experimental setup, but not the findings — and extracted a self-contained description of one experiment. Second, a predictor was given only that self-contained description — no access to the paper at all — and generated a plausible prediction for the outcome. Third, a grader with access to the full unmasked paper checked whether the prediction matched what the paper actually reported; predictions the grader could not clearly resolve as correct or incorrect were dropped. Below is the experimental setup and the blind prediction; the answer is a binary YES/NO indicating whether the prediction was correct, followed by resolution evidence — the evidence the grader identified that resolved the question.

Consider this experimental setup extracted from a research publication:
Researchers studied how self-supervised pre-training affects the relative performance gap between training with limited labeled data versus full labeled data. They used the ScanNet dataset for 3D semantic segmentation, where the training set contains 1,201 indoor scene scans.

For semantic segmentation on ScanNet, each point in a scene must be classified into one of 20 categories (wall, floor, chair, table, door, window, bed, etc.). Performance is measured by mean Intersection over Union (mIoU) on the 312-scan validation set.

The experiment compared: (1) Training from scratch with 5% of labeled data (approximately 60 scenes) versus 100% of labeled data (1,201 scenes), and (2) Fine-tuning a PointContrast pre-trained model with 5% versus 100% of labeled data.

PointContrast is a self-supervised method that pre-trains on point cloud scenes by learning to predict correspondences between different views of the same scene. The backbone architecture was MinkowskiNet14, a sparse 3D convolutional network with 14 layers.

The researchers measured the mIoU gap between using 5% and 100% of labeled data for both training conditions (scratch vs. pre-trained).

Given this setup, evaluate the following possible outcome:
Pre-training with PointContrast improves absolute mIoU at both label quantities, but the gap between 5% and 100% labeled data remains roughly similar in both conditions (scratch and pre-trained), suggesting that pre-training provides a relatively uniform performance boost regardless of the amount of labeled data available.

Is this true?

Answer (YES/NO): NO